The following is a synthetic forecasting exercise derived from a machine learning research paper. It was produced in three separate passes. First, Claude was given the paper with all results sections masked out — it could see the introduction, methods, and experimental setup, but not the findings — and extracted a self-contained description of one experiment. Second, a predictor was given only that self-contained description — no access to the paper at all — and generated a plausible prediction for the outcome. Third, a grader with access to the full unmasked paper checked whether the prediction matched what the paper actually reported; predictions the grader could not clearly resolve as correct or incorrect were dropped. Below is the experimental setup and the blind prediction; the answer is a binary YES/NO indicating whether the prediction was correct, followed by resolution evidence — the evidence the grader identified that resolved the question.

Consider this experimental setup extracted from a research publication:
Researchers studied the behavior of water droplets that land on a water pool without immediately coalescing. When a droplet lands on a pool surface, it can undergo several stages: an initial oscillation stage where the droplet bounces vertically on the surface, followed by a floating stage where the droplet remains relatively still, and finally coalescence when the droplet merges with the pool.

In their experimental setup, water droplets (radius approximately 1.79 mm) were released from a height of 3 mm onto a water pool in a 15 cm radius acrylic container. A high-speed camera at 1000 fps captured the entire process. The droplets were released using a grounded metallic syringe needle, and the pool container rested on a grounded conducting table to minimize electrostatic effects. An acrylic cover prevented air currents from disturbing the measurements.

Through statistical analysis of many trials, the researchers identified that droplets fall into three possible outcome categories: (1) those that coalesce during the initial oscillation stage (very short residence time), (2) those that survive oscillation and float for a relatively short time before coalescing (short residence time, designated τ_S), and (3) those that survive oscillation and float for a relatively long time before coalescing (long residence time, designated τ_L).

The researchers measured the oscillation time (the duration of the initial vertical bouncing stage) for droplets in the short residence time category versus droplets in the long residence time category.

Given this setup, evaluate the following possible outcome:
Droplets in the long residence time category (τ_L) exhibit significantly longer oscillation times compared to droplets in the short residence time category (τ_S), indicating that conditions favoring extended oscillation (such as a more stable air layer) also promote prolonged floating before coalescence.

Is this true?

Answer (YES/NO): NO